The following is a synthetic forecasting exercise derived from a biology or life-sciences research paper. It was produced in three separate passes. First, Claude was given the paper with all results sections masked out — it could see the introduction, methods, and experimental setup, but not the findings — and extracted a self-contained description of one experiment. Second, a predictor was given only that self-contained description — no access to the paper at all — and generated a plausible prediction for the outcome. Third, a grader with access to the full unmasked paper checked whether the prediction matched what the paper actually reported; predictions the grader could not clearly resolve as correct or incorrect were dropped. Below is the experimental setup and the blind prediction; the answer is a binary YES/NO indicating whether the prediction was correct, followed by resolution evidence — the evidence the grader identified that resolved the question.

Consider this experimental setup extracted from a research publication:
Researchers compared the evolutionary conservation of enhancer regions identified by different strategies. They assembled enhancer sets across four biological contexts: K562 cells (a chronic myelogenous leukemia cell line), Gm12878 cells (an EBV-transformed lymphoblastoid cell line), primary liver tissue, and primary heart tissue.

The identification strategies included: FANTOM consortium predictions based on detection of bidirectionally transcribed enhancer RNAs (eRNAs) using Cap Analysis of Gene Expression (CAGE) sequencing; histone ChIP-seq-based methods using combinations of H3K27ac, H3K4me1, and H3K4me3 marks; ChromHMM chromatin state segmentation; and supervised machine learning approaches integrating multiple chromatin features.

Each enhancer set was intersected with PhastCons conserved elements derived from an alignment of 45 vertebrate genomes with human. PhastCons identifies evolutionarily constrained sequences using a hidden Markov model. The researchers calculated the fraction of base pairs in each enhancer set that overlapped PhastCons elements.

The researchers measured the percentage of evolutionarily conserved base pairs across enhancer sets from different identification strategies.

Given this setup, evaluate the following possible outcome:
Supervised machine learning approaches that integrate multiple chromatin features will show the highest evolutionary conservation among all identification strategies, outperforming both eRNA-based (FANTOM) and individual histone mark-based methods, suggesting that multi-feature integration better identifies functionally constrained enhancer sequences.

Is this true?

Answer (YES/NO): NO